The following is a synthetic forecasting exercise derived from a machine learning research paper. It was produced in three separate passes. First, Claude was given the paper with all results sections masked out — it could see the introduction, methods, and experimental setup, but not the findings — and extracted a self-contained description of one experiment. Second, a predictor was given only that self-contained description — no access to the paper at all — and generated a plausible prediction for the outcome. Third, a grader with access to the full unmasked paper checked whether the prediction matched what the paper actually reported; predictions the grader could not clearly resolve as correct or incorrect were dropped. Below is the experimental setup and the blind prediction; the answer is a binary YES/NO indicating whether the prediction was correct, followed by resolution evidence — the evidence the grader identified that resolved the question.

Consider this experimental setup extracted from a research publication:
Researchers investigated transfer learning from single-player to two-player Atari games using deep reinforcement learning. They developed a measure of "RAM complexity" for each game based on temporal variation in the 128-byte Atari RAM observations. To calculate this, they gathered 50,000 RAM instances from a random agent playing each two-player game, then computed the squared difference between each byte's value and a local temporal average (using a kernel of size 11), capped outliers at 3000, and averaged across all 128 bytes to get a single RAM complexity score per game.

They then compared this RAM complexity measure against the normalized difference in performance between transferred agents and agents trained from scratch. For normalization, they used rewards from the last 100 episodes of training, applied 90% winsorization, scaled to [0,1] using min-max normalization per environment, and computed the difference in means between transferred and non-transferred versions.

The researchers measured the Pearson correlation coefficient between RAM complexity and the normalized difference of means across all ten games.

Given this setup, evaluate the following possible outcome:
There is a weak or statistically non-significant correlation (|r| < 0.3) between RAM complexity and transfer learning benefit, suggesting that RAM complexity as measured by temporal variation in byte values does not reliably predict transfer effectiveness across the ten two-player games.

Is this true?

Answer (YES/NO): NO